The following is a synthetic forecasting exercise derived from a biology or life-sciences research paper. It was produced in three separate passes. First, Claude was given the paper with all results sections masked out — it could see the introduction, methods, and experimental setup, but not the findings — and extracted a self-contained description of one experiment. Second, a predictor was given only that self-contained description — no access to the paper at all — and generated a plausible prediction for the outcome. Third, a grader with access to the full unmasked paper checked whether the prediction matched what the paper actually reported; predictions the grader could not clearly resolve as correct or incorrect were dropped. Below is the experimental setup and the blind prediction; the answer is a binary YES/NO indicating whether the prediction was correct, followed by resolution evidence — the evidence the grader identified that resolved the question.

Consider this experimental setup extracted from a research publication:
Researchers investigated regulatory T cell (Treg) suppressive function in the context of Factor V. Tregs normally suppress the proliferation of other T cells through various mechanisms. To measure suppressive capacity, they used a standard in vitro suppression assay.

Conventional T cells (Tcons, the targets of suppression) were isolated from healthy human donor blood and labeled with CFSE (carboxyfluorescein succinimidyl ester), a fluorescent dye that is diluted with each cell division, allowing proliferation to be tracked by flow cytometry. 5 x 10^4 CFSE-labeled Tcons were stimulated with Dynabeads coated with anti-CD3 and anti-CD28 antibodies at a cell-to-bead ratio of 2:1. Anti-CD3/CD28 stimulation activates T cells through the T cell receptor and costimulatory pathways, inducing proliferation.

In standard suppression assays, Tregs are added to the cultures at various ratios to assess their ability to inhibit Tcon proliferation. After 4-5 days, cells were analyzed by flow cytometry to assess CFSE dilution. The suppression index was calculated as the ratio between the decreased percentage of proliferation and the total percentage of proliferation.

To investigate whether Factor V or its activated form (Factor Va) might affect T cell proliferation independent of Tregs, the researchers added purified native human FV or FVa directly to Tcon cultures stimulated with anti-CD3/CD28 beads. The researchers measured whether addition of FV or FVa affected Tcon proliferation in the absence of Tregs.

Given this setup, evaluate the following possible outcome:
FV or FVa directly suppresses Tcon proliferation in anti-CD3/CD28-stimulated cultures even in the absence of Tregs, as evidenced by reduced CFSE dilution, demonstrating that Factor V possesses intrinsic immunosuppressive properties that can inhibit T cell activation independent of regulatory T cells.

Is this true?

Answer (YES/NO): NO